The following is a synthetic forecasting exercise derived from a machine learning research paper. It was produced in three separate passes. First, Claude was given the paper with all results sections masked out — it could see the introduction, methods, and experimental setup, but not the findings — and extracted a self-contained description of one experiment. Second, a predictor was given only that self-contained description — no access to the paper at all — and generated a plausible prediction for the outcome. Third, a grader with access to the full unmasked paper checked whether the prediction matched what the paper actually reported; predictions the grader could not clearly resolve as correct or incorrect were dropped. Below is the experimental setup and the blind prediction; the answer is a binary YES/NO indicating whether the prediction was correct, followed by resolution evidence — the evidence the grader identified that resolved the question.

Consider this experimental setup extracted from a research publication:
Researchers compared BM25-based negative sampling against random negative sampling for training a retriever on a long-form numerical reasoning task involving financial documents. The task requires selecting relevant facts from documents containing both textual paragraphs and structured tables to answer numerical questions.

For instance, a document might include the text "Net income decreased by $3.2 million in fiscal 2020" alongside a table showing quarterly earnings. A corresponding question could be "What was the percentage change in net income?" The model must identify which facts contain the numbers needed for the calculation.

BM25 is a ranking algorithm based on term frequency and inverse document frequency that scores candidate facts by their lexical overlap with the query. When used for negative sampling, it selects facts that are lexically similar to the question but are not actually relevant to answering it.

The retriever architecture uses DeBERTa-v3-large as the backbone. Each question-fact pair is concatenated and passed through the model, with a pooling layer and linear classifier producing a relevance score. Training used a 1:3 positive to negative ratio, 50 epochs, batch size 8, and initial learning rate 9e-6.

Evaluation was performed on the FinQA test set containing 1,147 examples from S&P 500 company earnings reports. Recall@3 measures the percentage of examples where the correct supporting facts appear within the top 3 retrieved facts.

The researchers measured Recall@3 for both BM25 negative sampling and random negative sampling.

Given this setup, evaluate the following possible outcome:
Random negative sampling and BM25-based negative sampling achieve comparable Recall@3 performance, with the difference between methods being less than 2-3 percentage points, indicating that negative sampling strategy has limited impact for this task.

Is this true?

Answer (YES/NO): YES